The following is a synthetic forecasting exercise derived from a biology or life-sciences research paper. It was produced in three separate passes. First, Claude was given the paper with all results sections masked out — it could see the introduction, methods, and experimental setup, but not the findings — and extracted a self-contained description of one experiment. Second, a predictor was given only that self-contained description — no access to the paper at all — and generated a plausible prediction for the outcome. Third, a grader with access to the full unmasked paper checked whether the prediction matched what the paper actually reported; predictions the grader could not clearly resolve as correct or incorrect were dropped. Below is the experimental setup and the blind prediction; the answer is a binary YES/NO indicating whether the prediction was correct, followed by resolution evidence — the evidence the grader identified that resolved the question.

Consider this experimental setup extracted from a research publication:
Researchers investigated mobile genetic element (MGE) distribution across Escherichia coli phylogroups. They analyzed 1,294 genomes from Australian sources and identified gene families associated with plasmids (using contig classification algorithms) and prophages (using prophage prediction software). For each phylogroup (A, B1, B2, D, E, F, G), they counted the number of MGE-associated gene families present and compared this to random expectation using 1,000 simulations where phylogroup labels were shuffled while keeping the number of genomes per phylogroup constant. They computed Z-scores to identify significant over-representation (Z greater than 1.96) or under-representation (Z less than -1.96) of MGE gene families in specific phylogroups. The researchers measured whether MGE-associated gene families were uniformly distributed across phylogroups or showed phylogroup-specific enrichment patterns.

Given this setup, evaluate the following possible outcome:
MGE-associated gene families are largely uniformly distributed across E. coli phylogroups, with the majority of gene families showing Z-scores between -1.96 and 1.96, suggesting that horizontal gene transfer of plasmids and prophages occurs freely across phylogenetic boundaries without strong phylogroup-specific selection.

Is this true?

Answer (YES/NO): NO